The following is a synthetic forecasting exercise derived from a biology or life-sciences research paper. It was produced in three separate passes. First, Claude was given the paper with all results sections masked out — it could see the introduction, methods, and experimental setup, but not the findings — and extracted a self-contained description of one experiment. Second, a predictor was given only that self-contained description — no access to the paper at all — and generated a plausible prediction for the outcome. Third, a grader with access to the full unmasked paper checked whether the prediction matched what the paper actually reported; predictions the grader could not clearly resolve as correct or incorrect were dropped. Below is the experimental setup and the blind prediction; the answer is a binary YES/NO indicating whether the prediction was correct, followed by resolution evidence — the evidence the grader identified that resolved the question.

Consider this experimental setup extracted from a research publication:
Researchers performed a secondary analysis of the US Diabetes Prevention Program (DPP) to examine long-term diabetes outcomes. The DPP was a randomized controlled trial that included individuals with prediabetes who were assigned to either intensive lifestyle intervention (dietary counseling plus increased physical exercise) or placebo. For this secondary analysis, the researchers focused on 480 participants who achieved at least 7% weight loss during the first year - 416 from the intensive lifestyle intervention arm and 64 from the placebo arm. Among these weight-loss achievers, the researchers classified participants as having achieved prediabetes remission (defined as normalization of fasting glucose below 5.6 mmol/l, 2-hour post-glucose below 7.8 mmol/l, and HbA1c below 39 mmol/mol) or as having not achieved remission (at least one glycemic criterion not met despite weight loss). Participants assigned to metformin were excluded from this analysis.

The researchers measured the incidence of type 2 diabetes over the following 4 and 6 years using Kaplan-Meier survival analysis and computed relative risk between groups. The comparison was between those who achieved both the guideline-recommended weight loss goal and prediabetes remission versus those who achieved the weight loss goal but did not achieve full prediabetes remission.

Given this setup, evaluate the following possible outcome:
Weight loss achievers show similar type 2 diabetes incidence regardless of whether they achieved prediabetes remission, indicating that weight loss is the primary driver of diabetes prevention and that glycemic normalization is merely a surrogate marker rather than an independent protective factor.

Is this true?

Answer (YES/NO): NO